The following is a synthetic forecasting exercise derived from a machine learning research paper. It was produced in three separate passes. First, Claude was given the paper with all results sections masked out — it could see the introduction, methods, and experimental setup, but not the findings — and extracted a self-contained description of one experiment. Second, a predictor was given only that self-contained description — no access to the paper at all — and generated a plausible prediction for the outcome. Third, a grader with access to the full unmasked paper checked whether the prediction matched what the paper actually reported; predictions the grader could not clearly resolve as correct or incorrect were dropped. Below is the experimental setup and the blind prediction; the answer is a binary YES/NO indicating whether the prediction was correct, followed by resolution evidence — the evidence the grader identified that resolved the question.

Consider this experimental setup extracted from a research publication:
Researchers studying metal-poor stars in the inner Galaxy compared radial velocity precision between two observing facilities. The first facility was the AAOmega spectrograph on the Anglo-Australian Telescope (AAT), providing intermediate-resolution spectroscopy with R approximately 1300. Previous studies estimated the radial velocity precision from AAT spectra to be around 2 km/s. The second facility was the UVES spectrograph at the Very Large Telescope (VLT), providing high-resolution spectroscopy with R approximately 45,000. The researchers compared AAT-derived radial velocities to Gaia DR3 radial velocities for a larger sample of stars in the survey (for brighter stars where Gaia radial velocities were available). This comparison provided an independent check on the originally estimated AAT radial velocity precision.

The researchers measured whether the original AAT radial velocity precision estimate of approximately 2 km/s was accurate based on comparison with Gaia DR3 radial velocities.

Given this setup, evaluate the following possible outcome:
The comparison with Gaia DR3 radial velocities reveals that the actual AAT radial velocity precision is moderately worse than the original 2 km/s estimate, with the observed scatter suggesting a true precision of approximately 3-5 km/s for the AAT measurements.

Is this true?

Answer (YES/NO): NO